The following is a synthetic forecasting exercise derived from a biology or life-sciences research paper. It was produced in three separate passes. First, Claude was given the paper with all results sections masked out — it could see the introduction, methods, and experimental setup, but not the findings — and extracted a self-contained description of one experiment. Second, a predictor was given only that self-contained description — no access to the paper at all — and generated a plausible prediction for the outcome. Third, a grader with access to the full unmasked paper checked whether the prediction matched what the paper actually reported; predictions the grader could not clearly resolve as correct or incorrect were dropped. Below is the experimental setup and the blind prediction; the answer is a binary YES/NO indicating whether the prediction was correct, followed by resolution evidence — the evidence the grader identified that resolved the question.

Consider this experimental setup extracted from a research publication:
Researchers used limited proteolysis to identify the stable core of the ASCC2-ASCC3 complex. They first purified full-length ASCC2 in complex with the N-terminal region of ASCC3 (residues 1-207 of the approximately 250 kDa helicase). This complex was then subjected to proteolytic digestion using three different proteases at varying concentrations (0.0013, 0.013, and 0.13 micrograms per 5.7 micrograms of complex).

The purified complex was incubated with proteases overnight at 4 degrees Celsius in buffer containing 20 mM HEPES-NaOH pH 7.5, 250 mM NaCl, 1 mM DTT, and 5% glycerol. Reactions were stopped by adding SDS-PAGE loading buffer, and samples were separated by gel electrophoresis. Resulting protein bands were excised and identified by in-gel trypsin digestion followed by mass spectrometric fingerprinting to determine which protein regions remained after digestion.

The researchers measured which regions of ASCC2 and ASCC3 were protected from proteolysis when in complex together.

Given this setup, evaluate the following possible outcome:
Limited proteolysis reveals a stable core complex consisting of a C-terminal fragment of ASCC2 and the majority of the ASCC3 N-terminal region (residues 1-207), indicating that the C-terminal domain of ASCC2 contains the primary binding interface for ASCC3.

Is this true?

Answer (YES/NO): NO